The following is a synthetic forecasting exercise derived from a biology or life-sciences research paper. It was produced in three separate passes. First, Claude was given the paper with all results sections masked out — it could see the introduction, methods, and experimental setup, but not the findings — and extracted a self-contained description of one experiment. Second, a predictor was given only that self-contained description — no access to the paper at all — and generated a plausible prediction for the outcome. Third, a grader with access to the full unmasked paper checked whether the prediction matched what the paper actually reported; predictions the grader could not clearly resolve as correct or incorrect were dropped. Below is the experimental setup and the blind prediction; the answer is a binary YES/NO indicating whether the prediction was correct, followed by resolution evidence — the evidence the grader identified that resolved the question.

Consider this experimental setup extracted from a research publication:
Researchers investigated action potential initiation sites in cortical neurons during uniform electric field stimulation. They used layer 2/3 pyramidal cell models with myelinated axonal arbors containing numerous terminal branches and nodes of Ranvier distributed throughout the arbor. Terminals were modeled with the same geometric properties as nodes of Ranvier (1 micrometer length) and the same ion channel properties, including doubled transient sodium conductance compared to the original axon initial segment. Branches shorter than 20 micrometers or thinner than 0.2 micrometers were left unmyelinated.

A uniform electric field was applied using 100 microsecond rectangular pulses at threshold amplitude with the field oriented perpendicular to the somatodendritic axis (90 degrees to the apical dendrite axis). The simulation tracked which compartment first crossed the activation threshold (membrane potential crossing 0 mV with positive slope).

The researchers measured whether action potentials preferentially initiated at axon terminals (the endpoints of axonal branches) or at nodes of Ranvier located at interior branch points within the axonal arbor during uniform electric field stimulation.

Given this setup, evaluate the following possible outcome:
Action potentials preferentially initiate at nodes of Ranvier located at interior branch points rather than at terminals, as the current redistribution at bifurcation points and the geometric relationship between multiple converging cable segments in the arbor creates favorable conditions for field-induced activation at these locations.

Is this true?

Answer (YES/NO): NO